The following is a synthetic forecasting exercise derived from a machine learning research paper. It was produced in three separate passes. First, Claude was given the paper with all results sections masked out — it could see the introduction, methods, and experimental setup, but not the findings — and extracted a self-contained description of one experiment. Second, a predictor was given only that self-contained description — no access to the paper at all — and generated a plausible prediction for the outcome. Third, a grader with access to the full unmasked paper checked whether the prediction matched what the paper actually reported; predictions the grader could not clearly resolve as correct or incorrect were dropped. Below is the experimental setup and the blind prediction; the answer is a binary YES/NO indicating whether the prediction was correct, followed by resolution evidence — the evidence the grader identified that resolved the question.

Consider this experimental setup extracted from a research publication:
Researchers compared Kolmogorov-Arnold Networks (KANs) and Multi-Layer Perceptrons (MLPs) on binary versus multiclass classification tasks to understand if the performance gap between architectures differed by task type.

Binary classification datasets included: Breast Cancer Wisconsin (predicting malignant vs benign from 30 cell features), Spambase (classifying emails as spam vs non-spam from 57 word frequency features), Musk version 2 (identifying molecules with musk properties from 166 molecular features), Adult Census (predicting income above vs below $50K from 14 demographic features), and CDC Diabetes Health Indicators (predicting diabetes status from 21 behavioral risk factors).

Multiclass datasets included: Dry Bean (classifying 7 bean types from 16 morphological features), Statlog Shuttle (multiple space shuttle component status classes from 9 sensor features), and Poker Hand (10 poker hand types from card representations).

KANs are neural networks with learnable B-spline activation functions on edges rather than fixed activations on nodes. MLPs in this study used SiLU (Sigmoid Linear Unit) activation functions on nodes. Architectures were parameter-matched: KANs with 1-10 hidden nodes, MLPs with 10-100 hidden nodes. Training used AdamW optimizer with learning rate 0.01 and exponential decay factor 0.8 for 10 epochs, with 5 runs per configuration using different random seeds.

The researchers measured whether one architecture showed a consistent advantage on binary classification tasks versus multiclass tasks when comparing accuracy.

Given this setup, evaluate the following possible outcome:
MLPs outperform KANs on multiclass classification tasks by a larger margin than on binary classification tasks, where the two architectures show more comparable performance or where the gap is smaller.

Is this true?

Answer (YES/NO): NO